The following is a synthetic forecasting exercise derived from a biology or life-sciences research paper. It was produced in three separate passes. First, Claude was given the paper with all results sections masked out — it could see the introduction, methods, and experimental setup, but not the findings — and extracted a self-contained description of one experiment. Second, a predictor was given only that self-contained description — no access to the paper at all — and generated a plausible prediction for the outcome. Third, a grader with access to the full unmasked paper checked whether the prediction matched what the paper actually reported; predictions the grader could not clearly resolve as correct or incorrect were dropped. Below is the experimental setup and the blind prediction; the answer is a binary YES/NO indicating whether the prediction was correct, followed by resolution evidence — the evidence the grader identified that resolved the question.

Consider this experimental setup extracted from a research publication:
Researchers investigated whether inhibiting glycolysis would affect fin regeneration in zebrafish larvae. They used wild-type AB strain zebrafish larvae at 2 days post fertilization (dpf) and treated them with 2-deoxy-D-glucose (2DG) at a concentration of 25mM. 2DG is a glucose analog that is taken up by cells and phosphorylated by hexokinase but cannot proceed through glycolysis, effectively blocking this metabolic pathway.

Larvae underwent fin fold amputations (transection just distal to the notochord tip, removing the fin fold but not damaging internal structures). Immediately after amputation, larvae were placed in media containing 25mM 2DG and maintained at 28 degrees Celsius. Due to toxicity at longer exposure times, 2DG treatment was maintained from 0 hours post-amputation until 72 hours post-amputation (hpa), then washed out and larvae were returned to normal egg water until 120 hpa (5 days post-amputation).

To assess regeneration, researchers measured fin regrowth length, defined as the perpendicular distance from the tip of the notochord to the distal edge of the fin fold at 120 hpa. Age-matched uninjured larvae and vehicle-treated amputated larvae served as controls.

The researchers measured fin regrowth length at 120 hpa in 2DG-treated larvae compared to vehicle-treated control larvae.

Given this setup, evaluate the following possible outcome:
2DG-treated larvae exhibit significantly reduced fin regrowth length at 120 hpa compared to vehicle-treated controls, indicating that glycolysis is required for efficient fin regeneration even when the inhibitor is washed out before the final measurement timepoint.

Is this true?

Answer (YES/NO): NO